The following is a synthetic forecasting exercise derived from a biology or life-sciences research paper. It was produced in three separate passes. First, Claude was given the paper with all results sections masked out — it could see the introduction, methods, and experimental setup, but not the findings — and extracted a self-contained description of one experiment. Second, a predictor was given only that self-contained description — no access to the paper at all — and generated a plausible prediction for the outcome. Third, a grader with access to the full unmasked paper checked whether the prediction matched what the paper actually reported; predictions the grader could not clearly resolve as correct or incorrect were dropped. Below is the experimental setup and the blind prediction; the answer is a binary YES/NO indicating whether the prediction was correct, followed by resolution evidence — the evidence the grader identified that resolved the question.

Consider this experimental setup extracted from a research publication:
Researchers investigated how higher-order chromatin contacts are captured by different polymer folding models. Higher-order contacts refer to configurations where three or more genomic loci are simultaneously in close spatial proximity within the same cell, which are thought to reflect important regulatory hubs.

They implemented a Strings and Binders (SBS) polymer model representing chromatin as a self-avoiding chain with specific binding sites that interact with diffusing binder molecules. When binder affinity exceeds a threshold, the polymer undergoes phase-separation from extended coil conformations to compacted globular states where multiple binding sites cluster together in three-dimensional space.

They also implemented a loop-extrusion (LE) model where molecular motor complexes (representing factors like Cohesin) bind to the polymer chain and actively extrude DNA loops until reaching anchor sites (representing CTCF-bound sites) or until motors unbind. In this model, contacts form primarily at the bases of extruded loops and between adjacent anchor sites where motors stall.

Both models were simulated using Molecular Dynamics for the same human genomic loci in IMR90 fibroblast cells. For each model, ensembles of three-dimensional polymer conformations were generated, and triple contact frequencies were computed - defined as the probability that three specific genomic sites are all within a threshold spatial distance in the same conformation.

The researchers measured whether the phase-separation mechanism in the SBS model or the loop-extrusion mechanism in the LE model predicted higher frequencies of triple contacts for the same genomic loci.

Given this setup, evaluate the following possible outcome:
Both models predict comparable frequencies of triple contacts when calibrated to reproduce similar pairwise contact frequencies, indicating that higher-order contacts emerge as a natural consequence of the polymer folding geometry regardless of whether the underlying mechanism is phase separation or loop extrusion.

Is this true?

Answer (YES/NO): NO